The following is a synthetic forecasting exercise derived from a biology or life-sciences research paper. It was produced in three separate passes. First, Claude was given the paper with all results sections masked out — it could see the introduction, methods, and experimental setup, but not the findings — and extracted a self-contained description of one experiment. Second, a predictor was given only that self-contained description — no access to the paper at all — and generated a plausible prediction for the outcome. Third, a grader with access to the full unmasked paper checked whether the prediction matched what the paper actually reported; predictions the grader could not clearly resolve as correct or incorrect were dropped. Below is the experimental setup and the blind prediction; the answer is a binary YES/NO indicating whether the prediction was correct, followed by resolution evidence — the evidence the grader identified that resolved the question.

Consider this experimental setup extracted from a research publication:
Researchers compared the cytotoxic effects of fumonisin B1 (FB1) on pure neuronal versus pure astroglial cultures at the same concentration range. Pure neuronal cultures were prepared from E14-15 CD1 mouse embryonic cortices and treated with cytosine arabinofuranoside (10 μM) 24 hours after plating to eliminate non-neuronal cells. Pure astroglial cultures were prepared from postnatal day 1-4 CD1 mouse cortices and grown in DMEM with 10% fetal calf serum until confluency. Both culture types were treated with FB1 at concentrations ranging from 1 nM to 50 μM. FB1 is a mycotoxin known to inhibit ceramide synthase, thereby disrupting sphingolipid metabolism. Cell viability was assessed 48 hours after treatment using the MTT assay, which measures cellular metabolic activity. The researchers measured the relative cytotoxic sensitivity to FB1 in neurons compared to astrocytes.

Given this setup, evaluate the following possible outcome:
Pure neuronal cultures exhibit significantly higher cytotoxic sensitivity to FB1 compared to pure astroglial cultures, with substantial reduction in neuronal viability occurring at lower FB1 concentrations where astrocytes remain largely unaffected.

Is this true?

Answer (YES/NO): YES